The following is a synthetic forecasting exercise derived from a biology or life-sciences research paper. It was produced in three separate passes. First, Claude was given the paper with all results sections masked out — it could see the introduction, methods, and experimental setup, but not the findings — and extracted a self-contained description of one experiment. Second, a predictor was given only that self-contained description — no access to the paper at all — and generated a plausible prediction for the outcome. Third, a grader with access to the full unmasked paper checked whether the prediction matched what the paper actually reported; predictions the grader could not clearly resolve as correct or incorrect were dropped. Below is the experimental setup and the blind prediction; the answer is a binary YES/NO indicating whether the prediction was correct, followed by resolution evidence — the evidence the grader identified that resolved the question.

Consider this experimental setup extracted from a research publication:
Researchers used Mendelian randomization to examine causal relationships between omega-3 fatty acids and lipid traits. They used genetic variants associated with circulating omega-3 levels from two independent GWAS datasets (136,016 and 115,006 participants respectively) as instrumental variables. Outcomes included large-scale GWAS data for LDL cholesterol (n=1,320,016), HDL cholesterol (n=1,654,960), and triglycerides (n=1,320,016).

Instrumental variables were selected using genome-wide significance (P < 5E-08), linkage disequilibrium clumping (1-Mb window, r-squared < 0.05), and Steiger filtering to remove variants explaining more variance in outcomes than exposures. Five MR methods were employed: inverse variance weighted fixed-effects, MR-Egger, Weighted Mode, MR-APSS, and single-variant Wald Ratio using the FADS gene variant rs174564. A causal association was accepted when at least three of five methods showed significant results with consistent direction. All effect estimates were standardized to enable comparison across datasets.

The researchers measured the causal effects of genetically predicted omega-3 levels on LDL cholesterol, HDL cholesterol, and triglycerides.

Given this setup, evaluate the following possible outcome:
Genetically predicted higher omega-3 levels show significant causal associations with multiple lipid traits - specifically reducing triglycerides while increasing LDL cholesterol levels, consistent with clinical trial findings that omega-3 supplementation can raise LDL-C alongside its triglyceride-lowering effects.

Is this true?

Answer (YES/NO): YES